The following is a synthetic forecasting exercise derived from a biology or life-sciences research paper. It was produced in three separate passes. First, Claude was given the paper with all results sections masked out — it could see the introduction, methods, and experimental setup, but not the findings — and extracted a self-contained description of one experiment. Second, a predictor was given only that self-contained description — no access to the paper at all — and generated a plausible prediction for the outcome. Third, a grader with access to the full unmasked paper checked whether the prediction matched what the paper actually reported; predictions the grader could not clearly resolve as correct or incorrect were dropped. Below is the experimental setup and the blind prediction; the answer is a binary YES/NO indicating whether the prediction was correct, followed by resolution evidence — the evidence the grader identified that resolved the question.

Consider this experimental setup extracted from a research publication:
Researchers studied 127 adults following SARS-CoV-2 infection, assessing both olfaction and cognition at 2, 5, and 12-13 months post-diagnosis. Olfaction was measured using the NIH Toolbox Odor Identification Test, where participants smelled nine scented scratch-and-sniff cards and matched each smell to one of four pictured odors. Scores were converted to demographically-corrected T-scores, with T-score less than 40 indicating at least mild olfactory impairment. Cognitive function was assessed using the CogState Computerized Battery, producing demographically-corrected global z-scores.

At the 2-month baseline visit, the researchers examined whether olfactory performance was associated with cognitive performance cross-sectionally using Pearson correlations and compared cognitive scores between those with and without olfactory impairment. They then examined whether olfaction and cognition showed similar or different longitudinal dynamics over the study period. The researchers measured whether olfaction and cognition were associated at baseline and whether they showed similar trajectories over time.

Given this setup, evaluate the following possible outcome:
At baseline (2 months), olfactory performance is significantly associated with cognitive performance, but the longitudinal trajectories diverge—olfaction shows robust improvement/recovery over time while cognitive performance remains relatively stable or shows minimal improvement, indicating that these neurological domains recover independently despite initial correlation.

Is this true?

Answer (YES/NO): NO